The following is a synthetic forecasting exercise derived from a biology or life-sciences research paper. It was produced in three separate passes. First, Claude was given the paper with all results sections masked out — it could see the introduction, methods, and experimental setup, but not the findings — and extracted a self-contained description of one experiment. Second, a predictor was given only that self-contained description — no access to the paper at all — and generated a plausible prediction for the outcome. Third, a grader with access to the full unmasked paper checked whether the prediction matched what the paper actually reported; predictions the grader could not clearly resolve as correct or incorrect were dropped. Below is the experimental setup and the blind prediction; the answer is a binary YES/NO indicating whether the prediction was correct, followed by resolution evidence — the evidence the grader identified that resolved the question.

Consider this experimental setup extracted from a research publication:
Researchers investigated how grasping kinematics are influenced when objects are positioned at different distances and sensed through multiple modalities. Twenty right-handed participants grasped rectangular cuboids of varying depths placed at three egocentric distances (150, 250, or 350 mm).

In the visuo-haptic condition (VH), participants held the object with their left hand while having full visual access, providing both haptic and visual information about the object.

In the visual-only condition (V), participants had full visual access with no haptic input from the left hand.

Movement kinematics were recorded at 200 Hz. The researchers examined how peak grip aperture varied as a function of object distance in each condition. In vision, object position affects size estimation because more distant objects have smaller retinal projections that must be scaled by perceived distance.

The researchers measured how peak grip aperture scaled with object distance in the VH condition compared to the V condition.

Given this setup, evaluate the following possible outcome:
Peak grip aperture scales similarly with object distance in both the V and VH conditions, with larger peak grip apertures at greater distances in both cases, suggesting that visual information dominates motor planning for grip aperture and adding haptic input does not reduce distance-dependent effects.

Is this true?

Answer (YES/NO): YES